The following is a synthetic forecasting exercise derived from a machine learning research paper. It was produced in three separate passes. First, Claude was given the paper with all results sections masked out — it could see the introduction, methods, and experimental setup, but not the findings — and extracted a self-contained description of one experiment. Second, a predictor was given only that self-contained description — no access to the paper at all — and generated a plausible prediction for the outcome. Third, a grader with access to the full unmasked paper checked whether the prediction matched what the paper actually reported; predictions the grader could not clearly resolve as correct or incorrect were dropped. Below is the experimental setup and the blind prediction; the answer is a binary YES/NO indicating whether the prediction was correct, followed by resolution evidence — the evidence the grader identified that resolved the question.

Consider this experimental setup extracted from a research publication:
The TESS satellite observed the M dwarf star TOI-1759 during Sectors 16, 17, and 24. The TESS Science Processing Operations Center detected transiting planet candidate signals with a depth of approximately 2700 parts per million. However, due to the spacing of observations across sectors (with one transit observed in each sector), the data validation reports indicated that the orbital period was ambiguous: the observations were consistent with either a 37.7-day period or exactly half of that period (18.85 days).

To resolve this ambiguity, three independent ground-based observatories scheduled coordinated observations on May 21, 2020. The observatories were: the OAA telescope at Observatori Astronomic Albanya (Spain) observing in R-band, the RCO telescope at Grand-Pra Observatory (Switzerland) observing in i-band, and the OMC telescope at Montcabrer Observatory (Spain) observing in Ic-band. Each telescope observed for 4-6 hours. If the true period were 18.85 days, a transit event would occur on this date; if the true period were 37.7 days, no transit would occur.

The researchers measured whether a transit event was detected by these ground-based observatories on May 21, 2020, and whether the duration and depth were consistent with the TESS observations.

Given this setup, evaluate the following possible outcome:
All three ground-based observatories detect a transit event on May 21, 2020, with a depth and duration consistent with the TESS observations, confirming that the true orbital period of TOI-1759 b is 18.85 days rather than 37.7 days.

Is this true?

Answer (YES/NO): YES